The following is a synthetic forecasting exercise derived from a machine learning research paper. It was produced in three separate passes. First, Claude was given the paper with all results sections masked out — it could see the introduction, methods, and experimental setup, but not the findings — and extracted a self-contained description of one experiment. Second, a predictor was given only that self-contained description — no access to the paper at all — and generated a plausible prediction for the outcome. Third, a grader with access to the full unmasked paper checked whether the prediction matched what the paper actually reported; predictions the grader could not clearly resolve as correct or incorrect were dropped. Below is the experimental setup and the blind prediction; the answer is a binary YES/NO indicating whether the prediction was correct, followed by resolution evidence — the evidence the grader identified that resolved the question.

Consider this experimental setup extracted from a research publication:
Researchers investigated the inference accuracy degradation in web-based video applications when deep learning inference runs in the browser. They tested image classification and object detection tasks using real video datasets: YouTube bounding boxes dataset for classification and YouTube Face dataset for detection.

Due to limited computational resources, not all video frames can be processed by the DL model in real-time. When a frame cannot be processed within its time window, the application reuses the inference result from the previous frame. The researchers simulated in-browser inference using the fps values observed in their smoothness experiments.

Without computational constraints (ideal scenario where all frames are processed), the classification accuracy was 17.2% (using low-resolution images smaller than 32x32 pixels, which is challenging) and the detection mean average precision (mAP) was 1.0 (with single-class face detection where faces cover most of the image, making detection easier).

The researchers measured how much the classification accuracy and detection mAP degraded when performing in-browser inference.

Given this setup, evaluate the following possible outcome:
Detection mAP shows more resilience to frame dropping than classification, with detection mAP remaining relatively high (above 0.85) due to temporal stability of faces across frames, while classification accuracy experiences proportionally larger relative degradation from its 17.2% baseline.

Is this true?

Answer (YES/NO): NO